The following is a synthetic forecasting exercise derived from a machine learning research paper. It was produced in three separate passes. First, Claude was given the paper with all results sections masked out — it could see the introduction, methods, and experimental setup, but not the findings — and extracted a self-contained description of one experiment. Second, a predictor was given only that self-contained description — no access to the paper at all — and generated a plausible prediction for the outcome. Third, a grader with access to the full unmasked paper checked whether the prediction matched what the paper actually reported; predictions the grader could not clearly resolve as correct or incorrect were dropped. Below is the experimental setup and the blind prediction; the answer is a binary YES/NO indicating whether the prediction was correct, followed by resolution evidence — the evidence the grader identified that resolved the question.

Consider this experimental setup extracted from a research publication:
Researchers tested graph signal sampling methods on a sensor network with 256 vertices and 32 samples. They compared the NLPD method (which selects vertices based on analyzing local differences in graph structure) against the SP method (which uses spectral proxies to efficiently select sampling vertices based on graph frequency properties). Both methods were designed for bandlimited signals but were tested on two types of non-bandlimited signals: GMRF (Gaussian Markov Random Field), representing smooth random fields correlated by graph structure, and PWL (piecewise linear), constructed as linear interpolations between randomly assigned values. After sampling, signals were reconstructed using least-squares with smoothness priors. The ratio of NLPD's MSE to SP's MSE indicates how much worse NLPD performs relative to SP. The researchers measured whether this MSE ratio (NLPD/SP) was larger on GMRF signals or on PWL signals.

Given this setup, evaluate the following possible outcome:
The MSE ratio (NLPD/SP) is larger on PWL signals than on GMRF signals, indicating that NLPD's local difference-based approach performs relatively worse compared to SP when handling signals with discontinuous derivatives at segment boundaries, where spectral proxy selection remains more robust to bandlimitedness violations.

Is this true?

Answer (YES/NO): YES